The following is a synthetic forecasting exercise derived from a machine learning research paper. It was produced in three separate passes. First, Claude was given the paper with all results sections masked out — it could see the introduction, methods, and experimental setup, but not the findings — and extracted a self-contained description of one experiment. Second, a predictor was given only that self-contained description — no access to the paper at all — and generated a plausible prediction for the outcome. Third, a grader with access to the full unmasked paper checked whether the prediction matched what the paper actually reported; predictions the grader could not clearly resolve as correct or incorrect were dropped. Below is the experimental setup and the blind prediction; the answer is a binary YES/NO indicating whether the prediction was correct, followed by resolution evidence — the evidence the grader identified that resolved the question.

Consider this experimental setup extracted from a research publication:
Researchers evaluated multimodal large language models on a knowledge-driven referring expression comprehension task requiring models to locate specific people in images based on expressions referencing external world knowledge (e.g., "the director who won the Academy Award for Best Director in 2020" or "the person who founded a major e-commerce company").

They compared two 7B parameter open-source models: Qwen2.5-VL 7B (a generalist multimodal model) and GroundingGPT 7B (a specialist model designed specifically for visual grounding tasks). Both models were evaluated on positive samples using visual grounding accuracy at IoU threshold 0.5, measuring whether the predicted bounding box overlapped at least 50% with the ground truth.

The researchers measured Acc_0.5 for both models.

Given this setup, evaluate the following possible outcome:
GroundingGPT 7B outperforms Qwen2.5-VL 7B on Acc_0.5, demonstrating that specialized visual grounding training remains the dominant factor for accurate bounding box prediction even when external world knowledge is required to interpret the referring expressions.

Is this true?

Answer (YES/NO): NO